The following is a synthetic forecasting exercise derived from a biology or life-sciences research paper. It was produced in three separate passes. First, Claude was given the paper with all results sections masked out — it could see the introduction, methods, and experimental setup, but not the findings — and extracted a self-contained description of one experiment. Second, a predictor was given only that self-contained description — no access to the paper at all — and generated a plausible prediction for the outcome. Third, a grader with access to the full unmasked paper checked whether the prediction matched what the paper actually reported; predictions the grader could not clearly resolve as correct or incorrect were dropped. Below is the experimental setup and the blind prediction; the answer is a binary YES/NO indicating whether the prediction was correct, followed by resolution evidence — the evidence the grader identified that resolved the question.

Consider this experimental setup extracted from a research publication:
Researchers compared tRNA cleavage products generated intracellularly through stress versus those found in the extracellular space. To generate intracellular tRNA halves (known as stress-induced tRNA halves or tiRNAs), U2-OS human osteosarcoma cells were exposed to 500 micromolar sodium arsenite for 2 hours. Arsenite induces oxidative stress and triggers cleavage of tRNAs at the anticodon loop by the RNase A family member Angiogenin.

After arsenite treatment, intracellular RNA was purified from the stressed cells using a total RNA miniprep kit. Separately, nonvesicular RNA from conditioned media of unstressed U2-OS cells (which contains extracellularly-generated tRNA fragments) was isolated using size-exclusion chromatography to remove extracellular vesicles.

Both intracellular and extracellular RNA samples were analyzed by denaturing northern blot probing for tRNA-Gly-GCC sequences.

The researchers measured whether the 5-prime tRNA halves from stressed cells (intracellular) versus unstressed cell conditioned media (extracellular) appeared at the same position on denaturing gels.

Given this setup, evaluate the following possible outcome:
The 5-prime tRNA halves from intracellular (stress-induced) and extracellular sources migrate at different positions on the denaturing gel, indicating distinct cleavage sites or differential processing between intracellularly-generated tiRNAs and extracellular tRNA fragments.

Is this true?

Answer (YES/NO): NO